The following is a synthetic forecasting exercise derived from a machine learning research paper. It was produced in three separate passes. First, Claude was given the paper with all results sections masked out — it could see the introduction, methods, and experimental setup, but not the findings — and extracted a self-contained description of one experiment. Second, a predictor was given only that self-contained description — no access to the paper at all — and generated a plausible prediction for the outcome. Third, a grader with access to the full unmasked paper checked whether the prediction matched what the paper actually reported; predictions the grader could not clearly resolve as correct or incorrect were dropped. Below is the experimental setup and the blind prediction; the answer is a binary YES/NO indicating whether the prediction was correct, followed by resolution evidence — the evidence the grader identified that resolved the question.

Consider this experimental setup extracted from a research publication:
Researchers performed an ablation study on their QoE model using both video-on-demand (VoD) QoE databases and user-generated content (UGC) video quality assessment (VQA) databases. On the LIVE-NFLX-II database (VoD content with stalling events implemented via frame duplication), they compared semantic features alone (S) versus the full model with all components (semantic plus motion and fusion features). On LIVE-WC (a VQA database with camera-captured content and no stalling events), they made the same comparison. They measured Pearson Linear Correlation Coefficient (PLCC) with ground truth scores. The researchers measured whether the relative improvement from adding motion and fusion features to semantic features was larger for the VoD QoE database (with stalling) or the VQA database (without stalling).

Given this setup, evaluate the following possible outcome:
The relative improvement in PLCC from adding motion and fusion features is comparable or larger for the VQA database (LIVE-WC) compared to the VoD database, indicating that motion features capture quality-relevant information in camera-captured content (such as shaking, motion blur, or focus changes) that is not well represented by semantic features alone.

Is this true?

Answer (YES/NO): NO